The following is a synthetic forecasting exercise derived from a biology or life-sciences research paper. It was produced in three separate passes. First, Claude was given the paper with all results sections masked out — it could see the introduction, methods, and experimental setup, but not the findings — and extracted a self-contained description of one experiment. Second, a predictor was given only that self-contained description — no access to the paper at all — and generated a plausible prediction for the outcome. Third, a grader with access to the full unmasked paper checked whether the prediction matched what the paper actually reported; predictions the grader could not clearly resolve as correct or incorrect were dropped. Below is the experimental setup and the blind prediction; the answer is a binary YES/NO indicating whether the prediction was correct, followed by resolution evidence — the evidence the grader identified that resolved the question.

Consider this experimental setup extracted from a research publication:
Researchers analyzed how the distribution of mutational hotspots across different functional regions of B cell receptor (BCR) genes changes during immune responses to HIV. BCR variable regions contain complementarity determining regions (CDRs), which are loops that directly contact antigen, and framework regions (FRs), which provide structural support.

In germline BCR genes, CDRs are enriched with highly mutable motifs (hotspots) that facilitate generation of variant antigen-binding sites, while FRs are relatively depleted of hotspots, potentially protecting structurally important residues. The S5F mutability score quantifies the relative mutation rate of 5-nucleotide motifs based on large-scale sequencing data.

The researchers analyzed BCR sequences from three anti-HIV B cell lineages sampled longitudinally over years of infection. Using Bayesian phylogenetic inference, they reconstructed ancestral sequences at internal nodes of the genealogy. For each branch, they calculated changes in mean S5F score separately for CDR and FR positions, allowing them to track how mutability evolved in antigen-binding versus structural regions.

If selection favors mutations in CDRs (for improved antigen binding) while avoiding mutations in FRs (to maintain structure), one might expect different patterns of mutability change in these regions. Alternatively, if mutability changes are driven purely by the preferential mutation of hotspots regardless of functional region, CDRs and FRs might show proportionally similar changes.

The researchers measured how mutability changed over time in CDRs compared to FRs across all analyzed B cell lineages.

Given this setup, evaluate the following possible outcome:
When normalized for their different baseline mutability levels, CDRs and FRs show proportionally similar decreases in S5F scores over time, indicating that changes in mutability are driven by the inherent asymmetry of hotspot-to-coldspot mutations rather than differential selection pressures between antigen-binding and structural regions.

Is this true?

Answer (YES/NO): NO